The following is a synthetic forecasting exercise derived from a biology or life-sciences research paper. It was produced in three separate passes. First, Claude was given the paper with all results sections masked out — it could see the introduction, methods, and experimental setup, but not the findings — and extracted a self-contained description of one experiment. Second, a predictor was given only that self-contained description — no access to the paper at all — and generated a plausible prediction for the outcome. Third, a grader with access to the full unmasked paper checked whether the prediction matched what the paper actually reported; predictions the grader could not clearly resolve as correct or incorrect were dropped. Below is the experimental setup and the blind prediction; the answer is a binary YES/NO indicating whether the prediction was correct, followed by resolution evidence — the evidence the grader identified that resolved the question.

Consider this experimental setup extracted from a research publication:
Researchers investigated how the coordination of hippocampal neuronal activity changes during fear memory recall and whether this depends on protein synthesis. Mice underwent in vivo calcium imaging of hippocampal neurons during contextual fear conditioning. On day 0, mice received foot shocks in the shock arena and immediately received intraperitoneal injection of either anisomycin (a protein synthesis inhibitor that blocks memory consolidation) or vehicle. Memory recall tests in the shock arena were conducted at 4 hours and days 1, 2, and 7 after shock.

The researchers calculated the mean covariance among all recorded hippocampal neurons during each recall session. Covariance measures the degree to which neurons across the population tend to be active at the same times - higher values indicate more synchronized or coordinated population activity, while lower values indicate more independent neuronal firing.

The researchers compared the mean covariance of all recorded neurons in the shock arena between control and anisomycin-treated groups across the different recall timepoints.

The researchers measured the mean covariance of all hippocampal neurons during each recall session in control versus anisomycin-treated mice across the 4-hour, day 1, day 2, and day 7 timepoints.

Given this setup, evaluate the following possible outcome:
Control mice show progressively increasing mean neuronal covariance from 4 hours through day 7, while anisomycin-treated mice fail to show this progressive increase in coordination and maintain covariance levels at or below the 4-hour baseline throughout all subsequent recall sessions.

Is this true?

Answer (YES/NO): NO